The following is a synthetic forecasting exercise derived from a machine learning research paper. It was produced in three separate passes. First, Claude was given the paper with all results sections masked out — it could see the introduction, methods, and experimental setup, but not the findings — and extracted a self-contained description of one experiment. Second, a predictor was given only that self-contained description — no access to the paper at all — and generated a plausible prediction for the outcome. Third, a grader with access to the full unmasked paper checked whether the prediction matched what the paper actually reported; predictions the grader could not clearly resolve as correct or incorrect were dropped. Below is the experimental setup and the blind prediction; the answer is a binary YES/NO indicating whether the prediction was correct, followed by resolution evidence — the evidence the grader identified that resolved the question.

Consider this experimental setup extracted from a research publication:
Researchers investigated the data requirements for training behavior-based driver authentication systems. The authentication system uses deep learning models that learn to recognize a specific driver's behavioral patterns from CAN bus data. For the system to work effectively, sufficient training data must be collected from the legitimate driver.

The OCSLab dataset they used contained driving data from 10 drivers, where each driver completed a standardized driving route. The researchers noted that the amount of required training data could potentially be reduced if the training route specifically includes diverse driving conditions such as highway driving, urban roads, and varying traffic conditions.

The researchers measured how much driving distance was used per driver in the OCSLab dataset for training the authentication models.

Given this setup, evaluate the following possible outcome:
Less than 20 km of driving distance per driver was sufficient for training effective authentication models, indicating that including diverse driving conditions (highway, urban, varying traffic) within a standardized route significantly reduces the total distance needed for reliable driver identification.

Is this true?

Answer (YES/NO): NO